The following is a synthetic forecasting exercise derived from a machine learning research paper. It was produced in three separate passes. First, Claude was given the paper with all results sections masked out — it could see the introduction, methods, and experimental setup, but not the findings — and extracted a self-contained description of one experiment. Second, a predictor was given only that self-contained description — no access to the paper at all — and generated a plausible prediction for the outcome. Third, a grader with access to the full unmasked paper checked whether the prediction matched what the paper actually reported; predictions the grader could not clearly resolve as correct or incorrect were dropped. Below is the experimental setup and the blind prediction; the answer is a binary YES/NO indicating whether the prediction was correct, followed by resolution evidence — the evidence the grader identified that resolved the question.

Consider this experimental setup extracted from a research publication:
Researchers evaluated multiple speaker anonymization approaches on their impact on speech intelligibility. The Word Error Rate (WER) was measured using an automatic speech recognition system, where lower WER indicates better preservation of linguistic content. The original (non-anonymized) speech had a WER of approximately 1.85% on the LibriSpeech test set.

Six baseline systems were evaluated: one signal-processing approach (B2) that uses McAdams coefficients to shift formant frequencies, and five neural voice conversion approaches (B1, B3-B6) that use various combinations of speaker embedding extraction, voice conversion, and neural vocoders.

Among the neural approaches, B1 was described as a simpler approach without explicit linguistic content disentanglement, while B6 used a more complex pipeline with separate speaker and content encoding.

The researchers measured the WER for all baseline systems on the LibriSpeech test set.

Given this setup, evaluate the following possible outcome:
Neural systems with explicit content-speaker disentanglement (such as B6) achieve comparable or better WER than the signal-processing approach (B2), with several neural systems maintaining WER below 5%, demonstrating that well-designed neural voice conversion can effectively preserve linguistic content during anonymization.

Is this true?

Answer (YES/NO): YES